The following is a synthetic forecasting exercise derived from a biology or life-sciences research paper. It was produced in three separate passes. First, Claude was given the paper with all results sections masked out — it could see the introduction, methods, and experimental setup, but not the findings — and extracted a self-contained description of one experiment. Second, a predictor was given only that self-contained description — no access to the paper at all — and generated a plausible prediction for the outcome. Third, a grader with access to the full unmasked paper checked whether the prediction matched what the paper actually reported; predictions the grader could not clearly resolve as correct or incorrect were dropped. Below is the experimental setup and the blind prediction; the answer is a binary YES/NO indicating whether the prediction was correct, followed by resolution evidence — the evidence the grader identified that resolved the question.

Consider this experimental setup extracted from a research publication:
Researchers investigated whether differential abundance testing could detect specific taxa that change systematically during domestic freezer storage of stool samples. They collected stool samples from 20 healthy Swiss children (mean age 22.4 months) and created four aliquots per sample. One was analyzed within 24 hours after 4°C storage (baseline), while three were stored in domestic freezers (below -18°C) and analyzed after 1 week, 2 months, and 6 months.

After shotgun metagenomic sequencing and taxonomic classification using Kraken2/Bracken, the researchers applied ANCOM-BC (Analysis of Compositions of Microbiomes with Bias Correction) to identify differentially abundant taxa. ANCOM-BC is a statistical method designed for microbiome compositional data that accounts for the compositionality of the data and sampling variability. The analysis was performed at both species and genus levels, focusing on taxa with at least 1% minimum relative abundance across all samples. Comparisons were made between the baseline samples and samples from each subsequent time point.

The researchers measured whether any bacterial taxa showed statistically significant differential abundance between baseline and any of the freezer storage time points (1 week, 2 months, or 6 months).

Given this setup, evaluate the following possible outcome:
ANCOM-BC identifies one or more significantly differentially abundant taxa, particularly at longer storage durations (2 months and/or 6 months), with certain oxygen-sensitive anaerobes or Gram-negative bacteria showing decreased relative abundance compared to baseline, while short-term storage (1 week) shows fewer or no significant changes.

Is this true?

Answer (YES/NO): NO